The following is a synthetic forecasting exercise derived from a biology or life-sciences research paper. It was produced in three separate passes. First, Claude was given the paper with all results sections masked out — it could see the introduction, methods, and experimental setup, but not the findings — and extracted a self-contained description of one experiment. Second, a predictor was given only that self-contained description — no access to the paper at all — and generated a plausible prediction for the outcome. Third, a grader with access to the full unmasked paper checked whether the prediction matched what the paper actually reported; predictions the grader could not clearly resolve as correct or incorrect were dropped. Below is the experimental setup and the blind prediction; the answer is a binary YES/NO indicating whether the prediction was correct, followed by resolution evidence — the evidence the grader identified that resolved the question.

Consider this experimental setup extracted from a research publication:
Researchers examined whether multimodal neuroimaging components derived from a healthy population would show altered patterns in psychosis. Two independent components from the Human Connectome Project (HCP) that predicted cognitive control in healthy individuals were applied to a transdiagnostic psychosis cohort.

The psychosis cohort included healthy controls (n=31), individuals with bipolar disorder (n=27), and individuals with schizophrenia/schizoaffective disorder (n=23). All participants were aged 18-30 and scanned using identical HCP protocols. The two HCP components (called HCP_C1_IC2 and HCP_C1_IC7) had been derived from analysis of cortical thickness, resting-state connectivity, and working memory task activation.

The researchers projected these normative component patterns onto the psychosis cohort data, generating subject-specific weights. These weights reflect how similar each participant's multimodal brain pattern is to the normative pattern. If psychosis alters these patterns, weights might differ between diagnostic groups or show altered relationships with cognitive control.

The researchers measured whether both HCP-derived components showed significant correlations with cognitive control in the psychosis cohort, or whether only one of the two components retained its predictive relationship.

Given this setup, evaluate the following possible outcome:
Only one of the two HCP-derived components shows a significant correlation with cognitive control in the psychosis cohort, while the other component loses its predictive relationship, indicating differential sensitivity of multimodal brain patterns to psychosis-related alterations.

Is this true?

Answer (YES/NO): NO